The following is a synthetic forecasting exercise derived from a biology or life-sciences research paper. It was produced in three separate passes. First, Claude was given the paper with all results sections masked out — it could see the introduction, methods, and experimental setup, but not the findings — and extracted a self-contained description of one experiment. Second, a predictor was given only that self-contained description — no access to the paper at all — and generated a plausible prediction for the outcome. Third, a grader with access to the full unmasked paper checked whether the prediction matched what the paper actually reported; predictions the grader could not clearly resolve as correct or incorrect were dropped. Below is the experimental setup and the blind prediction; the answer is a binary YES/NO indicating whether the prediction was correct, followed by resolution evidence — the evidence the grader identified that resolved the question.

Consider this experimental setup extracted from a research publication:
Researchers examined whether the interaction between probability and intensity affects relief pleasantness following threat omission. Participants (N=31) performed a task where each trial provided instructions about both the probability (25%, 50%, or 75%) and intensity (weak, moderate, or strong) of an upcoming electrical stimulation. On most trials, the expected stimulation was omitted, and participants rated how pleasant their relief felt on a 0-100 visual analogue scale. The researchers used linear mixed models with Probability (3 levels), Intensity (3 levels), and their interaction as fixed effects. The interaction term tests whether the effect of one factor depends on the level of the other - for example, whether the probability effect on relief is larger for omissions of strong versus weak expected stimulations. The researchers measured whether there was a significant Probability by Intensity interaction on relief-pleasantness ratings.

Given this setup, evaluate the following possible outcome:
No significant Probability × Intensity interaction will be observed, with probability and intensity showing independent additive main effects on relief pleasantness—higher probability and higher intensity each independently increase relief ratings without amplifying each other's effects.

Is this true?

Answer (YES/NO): NO